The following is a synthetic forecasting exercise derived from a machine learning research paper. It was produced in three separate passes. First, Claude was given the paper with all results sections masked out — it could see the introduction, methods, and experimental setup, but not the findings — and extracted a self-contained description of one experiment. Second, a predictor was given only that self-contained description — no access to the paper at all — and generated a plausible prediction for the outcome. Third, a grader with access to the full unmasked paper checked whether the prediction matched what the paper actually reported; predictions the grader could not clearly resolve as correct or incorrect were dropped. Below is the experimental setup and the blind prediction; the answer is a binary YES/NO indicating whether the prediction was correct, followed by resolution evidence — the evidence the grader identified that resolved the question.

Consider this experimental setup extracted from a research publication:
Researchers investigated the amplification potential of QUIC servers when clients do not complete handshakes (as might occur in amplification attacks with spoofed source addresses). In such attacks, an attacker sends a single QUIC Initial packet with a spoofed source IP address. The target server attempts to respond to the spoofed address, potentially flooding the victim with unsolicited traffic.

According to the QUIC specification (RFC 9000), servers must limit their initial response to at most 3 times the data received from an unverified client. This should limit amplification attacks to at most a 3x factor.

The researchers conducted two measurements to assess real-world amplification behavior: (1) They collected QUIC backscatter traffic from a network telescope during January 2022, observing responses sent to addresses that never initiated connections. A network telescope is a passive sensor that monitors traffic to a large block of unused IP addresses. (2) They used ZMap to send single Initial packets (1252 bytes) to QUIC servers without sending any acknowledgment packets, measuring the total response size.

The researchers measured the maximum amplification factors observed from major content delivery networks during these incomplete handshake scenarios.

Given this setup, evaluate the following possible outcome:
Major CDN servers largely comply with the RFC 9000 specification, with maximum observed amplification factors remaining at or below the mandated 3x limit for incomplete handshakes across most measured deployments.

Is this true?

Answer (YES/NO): NO